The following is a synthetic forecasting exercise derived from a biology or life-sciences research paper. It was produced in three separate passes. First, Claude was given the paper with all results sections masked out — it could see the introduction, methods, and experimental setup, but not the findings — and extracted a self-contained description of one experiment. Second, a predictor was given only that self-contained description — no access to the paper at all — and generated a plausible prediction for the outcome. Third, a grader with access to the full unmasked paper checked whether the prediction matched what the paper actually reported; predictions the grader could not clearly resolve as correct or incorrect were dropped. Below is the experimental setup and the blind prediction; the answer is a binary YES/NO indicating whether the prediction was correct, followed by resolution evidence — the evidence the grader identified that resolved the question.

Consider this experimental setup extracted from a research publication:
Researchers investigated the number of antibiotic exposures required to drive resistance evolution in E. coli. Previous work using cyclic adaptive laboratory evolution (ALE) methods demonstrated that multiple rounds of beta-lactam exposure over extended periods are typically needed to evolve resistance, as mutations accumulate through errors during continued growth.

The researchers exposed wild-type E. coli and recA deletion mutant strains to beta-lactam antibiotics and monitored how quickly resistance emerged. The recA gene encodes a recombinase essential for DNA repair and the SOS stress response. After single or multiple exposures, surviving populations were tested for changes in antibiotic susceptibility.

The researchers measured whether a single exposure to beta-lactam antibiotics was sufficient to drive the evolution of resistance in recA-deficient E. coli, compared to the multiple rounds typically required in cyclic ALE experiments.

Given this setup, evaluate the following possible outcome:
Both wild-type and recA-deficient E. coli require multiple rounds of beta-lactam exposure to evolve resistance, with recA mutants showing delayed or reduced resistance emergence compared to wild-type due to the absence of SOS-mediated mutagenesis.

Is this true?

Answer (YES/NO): NO